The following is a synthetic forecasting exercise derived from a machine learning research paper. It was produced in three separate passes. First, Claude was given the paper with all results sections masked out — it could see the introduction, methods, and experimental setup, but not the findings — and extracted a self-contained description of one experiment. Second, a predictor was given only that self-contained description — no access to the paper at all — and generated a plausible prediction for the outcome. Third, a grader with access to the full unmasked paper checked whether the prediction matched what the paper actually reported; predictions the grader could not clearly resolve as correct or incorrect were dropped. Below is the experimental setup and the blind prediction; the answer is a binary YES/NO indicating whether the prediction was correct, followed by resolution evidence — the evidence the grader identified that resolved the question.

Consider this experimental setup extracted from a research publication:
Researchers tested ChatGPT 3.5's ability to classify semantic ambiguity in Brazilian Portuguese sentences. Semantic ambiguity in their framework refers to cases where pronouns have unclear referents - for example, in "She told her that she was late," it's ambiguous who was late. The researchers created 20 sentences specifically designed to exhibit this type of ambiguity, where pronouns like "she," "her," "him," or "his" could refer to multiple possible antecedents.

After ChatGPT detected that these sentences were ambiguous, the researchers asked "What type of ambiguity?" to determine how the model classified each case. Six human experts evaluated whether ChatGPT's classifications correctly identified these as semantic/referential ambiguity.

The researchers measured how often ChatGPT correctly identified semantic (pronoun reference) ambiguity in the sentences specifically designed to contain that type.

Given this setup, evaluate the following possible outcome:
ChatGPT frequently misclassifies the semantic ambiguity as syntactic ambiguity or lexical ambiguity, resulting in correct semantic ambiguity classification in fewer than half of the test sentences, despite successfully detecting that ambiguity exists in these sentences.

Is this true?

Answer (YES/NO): YES